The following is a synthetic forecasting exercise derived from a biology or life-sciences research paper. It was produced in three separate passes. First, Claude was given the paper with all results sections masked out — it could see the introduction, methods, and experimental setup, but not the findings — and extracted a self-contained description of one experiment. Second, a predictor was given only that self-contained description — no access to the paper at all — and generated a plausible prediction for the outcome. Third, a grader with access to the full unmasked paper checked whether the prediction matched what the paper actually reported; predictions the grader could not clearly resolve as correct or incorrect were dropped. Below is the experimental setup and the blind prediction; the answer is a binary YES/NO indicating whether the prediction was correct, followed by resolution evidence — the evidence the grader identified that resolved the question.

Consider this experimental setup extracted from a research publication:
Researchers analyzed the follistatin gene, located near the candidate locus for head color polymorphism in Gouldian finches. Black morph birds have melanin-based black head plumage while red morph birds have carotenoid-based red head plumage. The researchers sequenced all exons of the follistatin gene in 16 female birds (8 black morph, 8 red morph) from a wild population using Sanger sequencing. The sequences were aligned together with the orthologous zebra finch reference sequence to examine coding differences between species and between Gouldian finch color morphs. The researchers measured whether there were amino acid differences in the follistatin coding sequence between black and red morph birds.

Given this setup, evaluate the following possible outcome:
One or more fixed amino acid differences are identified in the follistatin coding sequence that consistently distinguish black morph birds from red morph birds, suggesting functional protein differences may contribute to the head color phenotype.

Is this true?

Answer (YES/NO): NO